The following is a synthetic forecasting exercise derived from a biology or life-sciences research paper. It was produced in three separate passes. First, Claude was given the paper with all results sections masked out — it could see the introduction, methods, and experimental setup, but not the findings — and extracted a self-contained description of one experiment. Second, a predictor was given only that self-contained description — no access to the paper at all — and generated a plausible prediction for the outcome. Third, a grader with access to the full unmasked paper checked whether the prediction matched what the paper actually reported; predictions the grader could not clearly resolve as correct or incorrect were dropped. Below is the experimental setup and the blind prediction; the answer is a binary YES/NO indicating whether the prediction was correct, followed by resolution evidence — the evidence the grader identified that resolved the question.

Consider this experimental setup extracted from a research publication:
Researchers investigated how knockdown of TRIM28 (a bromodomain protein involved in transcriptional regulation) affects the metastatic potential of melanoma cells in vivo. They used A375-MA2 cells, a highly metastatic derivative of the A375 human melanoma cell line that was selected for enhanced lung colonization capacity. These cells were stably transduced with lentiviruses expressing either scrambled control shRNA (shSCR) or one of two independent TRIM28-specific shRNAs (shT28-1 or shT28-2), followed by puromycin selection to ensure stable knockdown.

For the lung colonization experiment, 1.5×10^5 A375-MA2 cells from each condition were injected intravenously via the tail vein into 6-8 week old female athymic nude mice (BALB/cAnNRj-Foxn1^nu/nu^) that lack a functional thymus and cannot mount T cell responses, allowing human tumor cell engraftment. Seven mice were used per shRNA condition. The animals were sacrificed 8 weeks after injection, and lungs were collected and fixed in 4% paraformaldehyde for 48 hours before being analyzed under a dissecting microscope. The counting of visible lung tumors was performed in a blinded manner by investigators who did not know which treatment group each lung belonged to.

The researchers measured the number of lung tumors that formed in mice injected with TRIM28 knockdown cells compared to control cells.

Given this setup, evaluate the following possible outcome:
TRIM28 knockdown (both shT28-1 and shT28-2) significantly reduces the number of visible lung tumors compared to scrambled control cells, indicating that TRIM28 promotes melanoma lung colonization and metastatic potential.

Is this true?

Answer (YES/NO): YES